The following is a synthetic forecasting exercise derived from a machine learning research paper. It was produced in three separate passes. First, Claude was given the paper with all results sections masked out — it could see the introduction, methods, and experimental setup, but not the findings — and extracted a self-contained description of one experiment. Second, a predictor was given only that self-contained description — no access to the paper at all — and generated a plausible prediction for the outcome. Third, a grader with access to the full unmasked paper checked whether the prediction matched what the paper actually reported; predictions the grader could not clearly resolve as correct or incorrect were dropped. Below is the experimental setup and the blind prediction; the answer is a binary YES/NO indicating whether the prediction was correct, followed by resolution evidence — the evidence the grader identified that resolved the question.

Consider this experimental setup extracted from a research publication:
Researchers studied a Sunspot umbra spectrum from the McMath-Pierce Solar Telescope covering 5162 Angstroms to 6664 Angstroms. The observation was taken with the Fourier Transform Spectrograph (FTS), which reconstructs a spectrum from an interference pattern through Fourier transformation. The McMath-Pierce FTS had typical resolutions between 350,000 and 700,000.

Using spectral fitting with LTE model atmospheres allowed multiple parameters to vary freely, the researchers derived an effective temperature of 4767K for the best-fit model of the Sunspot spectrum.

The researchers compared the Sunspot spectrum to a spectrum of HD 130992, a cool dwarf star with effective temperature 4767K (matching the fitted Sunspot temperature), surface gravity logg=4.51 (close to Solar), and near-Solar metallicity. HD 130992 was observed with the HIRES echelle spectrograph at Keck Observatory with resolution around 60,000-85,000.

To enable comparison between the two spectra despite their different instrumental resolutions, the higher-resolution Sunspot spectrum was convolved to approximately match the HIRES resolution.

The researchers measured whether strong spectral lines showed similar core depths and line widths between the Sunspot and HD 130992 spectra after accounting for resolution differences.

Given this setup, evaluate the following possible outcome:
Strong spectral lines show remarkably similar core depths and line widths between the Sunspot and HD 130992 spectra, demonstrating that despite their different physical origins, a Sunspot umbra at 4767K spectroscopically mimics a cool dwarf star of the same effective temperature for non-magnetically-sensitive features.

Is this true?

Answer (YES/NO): NO